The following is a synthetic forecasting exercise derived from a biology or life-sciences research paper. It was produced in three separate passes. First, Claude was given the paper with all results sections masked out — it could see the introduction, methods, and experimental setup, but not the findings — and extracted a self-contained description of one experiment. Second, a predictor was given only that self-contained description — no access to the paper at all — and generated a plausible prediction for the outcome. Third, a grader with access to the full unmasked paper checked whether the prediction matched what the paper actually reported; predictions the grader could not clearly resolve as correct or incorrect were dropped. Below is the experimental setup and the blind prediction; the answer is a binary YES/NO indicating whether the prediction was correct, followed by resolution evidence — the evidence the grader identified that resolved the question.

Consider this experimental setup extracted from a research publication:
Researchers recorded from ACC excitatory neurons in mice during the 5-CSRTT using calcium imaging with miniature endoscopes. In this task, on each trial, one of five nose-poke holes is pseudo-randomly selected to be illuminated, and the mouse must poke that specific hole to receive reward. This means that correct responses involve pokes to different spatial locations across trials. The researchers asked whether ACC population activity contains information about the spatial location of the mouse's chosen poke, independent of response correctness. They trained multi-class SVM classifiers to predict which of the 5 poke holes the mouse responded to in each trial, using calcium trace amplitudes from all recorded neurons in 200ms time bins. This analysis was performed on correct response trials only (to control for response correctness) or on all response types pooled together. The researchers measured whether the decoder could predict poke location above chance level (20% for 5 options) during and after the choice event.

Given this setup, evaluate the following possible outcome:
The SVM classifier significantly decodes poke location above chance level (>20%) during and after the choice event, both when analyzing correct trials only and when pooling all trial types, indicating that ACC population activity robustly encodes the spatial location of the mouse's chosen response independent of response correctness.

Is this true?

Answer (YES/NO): YES